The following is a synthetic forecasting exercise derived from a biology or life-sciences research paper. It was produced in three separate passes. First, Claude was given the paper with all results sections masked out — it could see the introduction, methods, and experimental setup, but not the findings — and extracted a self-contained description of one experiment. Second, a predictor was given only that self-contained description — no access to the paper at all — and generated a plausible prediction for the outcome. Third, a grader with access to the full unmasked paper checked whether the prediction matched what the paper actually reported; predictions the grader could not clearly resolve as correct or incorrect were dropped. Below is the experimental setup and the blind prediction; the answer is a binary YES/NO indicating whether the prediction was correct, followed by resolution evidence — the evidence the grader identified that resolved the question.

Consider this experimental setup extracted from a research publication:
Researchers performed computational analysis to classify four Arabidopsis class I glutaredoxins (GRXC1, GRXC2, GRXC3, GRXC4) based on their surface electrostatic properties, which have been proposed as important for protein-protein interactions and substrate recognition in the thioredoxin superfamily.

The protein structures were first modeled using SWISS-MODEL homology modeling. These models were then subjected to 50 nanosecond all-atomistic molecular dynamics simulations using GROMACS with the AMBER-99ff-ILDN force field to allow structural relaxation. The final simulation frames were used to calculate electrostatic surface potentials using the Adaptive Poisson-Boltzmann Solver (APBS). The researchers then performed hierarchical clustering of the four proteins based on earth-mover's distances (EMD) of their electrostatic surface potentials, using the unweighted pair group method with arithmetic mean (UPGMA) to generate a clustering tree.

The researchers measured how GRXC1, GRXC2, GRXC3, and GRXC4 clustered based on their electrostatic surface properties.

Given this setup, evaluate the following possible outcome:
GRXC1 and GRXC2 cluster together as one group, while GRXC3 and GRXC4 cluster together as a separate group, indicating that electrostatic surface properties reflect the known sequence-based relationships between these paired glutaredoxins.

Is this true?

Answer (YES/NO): YES